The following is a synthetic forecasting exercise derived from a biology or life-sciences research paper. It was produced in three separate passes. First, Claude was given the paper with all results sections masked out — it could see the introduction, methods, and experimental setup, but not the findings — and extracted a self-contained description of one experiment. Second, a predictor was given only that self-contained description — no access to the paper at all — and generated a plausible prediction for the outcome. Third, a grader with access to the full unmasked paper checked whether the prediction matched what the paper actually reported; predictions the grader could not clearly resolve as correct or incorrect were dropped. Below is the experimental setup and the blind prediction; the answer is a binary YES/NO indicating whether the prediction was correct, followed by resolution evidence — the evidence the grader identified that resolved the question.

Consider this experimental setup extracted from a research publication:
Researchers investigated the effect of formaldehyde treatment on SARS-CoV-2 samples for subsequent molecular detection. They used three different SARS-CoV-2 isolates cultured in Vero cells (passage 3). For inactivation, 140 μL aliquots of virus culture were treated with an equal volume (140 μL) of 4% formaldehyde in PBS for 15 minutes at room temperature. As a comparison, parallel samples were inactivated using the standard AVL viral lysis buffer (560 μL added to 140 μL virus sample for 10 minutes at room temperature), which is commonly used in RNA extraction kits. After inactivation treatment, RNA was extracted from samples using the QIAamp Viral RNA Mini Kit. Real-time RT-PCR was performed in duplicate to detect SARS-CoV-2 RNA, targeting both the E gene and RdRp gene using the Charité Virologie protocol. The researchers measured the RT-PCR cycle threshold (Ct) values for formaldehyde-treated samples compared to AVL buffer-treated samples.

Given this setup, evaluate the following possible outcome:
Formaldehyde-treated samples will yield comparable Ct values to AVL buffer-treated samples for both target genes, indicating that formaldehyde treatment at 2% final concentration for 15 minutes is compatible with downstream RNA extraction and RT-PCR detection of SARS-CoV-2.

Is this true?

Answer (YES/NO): NO